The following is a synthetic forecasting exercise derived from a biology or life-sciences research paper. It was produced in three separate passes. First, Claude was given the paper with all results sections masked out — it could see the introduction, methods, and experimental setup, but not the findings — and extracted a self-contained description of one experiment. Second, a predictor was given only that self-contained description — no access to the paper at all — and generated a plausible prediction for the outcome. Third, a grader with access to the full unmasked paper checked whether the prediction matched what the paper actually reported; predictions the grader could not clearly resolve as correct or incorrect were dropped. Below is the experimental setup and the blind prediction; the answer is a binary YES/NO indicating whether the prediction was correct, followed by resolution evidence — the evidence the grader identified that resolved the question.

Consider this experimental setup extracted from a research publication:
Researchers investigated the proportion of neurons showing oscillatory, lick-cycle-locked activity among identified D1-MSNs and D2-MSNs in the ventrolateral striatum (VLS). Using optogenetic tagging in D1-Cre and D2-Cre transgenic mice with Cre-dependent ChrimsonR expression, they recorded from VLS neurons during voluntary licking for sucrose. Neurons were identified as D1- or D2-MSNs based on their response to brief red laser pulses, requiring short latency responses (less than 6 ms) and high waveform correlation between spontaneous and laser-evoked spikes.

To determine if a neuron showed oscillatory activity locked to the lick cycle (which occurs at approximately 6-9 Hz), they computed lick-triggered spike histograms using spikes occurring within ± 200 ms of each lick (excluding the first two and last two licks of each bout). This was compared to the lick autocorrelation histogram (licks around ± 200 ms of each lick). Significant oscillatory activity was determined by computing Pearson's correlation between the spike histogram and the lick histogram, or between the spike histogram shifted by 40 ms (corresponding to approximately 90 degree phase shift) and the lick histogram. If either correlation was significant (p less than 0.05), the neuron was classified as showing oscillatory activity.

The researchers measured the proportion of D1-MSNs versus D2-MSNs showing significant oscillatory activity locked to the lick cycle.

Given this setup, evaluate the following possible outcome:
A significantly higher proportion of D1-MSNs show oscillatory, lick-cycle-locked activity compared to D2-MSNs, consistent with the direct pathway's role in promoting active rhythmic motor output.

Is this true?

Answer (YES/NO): NO